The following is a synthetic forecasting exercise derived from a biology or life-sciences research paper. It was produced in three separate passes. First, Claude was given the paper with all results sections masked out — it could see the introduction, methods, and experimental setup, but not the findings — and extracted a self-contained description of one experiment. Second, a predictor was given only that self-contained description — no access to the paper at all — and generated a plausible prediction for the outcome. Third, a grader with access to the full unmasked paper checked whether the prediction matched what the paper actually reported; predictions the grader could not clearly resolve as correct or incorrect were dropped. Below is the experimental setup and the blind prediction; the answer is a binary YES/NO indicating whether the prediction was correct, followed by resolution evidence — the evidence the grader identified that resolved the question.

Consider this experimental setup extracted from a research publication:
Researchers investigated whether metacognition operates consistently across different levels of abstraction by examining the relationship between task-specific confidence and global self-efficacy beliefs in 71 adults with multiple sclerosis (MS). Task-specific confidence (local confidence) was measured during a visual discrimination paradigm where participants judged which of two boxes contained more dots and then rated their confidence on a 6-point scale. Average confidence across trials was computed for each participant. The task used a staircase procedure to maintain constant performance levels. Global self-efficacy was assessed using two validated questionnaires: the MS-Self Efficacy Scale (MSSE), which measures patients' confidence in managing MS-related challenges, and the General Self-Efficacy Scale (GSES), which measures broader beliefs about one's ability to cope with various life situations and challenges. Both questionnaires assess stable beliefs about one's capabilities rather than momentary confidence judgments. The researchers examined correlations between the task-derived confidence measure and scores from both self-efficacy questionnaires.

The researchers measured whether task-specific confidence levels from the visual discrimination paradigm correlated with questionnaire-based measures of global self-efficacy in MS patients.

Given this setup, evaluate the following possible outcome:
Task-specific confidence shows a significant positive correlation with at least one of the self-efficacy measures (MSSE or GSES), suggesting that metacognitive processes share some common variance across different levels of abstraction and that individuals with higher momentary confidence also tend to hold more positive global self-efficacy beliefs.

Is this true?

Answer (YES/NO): NO